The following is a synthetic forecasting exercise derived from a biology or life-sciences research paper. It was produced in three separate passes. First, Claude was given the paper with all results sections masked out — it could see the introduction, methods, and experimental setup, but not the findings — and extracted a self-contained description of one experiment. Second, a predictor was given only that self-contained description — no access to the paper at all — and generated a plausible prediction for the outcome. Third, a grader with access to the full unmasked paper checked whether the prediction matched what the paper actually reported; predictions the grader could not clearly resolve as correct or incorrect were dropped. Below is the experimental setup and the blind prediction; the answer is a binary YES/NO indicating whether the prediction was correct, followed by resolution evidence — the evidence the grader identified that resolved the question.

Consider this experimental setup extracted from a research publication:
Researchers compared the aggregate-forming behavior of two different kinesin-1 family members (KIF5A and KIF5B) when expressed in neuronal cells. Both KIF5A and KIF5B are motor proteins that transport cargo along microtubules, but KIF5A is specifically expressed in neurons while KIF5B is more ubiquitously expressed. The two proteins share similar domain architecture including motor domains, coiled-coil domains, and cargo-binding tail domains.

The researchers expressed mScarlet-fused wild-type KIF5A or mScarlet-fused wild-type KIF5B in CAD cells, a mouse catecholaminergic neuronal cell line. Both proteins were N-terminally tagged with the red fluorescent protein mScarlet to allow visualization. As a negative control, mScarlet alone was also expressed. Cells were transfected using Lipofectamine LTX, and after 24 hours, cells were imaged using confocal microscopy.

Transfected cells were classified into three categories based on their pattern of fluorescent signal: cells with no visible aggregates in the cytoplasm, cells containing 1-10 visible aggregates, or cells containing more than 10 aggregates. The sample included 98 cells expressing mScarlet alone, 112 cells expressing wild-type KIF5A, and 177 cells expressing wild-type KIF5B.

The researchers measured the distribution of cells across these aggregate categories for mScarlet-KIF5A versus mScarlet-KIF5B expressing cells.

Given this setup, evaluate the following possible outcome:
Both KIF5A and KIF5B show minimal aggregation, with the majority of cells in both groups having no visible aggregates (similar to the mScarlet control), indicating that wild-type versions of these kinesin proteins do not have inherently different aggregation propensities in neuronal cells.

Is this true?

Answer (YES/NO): NO